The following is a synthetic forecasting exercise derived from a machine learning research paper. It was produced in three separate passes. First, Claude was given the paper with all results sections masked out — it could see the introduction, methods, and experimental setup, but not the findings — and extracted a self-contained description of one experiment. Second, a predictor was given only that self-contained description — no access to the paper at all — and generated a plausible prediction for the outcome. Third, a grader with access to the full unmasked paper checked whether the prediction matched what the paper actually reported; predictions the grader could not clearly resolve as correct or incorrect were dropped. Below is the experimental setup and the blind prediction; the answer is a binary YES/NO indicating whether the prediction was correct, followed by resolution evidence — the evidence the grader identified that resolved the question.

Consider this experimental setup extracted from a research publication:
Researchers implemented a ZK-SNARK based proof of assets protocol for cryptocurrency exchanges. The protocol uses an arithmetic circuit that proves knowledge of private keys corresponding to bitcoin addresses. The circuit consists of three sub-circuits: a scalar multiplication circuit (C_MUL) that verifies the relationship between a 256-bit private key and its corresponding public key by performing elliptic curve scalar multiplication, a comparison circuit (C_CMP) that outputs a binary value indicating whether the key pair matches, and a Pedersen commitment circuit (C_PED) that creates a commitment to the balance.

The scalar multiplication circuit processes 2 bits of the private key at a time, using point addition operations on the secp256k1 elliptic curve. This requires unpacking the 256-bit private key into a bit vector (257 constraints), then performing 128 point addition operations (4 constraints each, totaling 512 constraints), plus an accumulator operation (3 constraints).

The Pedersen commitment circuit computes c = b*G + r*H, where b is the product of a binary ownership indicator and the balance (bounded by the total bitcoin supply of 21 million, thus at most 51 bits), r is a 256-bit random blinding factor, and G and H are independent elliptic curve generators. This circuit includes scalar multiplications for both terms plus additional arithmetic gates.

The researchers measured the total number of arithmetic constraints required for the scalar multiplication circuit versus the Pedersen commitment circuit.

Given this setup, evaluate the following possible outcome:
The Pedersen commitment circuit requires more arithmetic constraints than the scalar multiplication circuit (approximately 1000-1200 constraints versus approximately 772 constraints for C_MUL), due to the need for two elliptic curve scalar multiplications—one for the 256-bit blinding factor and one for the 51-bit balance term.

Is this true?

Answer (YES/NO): NO